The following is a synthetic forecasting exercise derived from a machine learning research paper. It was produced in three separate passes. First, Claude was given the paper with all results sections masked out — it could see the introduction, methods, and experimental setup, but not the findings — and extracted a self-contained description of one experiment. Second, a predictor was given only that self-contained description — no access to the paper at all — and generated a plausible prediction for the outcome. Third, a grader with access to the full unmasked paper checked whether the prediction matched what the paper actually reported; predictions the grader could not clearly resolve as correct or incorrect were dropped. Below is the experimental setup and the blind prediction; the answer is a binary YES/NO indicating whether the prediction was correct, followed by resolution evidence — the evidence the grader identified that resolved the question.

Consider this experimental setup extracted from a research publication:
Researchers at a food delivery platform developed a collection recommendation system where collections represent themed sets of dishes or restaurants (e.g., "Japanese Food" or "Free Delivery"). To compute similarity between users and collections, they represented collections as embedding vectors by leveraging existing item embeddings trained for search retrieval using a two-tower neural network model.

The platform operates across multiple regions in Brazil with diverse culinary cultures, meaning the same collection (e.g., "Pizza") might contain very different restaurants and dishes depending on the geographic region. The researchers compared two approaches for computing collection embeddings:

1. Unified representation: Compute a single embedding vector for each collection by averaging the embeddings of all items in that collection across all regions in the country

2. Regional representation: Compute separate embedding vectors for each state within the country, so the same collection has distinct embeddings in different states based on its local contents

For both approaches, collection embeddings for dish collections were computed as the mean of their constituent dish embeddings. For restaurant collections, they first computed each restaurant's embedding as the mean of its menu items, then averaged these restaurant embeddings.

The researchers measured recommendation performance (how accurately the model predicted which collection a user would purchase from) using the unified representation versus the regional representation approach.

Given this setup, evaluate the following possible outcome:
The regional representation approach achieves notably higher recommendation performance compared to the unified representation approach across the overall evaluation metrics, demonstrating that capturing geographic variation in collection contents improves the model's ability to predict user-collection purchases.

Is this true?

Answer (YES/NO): NO